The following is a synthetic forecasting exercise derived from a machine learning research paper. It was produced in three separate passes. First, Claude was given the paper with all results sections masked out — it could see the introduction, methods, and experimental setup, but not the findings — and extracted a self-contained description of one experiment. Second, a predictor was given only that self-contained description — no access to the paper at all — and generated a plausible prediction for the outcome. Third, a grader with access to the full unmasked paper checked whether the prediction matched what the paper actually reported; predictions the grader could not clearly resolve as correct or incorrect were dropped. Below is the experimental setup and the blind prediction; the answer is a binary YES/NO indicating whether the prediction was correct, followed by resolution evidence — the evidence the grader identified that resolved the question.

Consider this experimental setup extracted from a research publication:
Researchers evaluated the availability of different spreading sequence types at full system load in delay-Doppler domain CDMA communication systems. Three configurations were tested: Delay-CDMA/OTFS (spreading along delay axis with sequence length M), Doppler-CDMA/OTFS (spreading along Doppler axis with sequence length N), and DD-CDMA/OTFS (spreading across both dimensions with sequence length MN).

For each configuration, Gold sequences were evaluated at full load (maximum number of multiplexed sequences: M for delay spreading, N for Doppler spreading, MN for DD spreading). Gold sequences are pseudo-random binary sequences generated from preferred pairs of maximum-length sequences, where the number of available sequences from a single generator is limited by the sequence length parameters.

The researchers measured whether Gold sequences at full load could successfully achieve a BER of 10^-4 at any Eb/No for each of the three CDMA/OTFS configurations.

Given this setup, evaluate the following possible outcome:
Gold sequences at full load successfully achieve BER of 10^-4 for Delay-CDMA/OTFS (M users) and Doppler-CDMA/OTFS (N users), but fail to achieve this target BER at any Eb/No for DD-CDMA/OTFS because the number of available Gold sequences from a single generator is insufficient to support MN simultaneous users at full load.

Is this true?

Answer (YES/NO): NO